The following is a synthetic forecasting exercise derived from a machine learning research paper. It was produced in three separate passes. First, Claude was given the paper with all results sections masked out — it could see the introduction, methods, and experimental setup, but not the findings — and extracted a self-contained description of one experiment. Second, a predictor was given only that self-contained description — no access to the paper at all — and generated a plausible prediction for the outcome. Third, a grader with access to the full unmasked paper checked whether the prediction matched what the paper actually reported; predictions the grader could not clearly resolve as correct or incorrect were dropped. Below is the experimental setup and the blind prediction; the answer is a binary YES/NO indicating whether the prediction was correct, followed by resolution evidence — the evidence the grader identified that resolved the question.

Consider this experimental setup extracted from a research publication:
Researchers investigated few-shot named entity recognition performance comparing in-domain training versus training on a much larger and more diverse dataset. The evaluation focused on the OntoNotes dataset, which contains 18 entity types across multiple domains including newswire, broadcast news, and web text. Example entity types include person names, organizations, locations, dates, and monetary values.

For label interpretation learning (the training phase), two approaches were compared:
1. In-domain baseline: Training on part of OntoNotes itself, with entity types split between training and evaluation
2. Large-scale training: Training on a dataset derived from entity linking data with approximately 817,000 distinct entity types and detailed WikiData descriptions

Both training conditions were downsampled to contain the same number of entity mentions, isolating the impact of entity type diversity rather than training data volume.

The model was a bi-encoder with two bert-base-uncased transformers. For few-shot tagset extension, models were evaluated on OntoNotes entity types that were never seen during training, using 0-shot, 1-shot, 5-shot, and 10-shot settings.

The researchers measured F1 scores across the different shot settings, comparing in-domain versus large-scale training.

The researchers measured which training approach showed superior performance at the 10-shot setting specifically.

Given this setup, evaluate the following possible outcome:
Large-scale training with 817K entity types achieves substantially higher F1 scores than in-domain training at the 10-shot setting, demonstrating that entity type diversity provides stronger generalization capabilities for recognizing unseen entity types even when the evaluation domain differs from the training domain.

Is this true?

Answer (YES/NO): NO